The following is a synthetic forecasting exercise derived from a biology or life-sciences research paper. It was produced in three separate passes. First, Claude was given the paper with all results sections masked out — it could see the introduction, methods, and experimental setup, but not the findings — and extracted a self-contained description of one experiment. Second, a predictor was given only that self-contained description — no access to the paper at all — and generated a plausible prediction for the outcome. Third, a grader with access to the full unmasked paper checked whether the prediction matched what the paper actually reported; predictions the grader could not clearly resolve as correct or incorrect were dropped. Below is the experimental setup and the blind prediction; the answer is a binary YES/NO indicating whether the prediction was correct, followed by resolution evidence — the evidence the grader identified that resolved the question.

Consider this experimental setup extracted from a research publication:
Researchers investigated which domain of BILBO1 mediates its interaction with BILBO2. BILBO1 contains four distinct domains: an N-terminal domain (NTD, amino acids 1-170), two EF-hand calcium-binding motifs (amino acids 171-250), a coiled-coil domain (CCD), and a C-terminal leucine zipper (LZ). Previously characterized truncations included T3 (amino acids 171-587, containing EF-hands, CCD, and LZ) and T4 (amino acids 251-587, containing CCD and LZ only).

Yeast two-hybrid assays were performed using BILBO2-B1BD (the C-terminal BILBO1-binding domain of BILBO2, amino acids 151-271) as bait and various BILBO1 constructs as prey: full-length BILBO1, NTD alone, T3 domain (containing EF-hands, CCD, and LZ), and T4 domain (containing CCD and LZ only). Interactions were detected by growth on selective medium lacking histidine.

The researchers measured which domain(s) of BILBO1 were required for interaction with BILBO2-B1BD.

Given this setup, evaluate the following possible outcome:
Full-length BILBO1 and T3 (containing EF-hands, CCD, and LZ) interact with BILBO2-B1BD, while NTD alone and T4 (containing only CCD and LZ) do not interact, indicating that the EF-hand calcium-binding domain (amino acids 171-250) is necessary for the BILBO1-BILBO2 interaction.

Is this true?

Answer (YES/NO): YES